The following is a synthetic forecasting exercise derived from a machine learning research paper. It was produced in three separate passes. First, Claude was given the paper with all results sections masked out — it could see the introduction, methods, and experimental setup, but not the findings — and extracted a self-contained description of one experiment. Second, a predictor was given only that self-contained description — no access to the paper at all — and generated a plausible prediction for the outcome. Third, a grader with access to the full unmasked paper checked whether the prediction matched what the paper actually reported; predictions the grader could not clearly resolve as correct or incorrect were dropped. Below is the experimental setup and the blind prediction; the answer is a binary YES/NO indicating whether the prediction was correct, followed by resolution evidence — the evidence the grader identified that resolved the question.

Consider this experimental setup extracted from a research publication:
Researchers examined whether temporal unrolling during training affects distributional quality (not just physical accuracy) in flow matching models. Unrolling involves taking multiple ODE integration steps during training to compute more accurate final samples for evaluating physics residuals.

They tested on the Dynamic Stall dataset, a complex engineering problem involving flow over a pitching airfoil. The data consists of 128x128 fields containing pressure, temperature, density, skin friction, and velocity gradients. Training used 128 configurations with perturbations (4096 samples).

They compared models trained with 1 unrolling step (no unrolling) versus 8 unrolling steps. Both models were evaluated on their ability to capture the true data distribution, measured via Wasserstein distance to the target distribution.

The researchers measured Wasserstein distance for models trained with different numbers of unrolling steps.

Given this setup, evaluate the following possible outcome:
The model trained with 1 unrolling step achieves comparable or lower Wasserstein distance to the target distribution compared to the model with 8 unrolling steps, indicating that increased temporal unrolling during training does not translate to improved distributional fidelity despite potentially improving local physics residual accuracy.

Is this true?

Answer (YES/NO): NO